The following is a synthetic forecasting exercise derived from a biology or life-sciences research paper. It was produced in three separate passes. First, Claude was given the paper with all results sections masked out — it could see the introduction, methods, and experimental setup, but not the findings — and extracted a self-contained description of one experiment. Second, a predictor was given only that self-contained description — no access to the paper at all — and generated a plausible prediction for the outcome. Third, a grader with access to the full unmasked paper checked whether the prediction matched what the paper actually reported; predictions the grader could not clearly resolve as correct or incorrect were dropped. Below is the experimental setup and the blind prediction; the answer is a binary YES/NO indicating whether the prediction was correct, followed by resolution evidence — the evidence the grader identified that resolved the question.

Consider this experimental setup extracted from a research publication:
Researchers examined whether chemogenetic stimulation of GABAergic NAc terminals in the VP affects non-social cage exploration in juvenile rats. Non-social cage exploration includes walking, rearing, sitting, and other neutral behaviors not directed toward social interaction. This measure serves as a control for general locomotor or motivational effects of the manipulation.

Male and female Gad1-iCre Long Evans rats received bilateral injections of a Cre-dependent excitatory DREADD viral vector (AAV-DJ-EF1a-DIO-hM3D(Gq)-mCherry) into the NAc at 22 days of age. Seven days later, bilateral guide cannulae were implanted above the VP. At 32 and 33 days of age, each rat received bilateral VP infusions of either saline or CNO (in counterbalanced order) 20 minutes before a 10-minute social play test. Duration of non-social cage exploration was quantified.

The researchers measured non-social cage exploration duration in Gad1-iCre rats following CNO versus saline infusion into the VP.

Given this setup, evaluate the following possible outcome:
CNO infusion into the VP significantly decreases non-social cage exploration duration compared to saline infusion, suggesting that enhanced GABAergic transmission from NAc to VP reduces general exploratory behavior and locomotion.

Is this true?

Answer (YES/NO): NO